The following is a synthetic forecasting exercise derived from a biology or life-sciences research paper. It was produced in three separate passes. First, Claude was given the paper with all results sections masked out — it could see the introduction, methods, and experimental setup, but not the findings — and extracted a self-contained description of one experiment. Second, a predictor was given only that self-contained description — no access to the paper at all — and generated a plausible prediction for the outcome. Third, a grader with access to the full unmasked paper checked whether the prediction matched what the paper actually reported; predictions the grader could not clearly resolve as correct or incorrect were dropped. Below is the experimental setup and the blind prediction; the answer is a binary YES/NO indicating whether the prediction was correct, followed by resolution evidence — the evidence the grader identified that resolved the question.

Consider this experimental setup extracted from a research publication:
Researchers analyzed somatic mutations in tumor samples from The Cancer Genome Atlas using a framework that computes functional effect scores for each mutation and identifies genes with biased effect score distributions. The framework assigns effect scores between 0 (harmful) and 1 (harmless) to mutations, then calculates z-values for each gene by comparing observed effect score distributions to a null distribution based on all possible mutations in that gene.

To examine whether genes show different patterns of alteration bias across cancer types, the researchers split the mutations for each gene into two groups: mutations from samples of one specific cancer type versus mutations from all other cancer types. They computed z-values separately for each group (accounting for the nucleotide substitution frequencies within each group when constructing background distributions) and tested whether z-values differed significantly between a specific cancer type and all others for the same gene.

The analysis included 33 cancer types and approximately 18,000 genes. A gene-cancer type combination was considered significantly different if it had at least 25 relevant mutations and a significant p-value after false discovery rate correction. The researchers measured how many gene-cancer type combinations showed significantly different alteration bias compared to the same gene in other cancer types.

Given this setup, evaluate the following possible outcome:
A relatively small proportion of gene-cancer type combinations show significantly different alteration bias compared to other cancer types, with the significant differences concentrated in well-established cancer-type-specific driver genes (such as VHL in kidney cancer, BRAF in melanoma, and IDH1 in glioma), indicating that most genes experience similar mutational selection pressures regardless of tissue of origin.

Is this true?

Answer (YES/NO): YES